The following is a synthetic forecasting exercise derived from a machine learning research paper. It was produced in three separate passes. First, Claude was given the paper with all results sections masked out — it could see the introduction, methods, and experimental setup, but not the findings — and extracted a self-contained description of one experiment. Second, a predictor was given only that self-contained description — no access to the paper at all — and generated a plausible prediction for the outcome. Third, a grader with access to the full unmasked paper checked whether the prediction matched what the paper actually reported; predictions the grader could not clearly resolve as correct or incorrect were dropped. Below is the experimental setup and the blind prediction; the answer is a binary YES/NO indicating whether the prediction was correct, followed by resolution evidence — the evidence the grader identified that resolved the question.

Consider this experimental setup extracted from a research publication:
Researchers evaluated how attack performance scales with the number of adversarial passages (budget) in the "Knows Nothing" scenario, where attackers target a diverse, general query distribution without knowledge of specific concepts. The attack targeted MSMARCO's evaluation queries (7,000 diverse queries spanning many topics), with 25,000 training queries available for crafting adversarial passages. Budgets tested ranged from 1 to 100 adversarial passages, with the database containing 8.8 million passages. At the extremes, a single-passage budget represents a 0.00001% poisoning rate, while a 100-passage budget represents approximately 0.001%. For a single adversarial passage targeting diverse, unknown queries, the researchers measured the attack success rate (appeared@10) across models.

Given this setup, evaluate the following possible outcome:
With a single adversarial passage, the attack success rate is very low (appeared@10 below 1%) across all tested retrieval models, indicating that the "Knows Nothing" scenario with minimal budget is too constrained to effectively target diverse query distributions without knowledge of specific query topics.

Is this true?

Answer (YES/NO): YES